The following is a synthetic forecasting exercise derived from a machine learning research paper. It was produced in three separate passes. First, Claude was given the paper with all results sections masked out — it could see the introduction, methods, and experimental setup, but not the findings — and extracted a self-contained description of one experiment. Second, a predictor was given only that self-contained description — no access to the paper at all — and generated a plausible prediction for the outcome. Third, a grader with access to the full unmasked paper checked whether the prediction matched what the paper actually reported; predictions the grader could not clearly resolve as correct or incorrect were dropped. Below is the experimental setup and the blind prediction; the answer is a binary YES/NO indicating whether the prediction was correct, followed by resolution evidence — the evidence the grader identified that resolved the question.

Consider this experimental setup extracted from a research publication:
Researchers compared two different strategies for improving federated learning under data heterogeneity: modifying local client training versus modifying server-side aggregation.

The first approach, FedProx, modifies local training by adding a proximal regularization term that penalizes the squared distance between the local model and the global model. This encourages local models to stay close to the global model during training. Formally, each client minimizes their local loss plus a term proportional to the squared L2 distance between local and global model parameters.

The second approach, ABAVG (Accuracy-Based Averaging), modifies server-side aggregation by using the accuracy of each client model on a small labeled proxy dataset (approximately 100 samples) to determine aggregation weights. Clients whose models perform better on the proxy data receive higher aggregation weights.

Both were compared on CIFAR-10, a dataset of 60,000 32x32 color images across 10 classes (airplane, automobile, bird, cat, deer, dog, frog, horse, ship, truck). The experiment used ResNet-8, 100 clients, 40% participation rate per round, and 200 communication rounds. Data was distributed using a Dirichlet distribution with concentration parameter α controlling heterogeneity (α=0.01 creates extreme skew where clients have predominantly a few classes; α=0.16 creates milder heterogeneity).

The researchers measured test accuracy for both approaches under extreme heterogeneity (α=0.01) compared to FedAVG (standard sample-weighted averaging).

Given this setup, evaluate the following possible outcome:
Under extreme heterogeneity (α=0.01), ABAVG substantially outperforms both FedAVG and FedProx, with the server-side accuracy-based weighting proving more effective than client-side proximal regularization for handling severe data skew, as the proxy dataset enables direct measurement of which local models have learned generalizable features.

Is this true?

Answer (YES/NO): NO